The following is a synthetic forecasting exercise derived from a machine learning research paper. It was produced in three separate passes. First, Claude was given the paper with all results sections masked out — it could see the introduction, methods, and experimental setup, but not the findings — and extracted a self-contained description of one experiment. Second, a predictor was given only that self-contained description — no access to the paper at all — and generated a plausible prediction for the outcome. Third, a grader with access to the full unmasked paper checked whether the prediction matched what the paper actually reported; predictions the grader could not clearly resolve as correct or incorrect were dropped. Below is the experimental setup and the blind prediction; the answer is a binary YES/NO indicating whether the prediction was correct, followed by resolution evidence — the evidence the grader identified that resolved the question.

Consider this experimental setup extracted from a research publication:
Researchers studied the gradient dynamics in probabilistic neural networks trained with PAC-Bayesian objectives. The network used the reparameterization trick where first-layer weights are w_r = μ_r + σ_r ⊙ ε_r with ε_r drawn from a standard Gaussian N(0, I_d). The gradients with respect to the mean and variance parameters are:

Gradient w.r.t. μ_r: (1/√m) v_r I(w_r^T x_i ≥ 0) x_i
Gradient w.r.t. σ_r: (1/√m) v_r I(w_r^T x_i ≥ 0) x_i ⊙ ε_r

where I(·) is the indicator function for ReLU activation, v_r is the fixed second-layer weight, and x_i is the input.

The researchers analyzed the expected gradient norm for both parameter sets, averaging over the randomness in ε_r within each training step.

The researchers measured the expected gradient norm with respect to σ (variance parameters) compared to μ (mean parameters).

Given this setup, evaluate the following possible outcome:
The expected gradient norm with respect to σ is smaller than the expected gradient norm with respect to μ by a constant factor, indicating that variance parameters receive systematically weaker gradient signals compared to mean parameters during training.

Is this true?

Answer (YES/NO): NO